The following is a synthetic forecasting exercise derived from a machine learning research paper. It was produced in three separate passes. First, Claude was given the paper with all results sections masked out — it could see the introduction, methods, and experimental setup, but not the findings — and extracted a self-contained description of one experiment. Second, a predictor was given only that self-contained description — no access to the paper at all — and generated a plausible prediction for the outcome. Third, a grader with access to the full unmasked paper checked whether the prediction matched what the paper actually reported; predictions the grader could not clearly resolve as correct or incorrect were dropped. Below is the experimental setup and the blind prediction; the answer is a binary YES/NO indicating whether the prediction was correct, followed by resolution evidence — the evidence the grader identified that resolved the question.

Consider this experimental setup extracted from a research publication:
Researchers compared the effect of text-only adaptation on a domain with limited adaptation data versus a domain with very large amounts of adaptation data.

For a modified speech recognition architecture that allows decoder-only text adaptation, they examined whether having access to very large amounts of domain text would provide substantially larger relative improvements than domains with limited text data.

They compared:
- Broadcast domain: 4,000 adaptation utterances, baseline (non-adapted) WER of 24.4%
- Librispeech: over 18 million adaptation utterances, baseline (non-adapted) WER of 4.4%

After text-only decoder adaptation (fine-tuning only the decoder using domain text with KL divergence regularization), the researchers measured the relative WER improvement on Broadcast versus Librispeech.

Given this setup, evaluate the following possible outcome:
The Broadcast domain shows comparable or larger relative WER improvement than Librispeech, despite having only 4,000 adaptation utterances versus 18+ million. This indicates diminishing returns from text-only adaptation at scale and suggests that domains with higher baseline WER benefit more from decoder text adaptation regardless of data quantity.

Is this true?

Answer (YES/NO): YES